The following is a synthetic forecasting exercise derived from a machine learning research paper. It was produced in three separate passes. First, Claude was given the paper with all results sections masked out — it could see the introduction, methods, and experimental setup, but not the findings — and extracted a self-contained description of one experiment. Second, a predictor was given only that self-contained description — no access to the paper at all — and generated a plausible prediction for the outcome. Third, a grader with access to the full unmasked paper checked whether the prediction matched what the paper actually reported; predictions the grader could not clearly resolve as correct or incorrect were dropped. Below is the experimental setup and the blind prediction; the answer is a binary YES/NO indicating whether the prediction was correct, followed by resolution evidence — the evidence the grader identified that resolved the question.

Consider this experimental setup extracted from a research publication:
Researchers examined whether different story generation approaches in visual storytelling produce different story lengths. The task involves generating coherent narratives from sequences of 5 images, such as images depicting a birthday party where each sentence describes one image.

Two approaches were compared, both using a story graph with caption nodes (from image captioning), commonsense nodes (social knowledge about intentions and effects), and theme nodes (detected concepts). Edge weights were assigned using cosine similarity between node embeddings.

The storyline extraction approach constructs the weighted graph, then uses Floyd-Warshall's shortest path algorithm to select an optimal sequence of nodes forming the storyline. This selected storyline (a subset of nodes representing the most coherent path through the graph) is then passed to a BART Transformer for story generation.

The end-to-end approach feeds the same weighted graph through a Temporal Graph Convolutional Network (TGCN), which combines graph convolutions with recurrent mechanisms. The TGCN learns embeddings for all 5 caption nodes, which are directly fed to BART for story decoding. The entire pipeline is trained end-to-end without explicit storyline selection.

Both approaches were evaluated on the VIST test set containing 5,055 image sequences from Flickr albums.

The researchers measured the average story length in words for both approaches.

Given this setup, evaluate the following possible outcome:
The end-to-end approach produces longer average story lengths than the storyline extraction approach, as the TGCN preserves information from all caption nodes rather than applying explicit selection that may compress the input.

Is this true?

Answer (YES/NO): NO